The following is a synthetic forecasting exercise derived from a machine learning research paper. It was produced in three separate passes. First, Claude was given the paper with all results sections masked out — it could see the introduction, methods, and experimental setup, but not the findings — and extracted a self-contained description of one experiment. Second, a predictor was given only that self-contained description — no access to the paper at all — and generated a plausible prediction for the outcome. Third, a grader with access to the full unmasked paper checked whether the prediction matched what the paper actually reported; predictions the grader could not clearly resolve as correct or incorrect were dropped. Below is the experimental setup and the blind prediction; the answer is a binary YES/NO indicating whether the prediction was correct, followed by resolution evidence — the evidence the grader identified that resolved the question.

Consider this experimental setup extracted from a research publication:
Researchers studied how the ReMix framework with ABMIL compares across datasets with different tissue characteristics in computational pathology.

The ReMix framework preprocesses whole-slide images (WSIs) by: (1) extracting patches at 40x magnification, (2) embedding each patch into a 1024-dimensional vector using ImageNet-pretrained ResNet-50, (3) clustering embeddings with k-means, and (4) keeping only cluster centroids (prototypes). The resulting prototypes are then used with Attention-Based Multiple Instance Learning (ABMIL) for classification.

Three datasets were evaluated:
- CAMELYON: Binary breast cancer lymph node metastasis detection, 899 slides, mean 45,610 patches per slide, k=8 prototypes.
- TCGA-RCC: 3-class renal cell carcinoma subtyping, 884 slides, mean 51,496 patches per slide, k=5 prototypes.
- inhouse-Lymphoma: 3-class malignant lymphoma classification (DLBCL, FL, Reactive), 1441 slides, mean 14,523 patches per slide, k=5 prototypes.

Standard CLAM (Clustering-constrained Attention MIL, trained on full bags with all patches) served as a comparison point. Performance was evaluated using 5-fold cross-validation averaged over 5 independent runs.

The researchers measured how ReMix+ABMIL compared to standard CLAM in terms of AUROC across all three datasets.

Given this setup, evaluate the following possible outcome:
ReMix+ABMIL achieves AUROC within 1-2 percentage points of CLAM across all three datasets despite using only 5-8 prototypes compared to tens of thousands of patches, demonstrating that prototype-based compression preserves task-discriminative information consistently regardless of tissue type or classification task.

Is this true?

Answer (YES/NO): NO